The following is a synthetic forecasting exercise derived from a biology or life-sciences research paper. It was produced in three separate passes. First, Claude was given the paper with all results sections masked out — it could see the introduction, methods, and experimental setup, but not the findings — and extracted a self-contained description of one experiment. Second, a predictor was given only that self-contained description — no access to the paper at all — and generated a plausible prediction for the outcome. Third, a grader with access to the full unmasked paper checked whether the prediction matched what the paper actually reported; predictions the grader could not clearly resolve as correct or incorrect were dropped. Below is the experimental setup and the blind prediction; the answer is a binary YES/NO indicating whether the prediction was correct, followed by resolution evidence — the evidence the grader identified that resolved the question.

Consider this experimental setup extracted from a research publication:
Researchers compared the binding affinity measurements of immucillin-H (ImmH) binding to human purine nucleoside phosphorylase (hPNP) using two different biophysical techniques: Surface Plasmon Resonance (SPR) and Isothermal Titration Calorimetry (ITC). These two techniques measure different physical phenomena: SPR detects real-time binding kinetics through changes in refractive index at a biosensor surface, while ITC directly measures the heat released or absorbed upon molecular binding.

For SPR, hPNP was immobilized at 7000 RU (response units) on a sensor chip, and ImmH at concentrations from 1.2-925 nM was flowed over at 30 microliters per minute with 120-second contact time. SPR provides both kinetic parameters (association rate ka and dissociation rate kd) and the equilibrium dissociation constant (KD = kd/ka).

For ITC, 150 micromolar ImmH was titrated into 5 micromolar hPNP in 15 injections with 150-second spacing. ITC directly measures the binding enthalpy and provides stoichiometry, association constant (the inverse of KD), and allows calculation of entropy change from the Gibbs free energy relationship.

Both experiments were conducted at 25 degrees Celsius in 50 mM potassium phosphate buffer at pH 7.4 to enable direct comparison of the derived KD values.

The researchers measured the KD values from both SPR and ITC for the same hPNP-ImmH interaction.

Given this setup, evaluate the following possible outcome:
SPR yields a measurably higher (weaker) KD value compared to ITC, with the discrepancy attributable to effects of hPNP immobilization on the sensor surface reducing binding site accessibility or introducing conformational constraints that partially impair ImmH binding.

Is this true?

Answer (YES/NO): NO